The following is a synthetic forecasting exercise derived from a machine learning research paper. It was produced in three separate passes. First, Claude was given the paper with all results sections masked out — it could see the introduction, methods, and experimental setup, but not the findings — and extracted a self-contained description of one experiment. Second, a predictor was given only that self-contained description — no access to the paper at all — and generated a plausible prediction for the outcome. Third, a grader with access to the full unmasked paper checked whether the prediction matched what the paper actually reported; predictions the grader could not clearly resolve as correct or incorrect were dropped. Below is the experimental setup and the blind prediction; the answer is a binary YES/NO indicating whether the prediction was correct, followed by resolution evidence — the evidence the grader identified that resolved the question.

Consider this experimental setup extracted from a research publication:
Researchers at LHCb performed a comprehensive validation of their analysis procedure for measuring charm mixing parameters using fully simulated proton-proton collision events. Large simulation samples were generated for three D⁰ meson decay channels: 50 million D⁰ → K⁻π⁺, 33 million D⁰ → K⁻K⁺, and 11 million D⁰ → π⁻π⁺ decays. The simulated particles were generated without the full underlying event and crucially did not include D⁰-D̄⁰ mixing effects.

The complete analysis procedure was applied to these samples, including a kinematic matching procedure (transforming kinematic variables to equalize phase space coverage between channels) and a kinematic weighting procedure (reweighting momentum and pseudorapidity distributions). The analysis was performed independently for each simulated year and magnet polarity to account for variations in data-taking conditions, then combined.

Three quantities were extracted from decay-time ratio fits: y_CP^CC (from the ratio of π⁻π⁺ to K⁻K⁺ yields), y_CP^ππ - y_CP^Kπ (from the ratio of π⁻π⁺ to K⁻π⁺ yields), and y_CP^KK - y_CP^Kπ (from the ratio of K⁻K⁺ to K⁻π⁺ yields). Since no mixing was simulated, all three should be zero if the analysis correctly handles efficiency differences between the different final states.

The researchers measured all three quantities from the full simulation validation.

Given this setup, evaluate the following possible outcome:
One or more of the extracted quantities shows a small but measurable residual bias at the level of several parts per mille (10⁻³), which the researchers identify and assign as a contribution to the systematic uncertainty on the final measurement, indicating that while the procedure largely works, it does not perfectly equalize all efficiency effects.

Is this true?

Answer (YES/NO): NO